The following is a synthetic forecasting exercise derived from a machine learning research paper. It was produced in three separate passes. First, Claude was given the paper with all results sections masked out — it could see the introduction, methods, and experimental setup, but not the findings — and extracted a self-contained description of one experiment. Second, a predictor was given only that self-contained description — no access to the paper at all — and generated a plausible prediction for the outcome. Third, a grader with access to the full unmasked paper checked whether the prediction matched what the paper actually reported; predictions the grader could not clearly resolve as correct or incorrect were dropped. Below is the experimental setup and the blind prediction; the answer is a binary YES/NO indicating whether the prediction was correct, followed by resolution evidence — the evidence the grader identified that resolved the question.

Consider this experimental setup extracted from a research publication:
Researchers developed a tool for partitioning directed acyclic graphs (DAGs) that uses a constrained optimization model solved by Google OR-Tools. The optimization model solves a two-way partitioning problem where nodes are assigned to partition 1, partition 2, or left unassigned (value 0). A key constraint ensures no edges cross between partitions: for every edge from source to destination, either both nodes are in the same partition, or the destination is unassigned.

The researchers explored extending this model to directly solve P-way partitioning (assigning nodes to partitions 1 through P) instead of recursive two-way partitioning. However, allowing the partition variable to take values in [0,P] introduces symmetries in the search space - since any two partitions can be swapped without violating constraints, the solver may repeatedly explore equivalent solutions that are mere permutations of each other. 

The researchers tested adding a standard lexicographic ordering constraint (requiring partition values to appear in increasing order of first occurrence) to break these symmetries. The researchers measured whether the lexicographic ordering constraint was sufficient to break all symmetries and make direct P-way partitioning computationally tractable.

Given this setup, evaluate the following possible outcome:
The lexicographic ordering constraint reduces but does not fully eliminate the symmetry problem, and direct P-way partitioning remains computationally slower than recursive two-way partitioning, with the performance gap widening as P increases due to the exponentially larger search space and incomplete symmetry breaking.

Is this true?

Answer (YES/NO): NO